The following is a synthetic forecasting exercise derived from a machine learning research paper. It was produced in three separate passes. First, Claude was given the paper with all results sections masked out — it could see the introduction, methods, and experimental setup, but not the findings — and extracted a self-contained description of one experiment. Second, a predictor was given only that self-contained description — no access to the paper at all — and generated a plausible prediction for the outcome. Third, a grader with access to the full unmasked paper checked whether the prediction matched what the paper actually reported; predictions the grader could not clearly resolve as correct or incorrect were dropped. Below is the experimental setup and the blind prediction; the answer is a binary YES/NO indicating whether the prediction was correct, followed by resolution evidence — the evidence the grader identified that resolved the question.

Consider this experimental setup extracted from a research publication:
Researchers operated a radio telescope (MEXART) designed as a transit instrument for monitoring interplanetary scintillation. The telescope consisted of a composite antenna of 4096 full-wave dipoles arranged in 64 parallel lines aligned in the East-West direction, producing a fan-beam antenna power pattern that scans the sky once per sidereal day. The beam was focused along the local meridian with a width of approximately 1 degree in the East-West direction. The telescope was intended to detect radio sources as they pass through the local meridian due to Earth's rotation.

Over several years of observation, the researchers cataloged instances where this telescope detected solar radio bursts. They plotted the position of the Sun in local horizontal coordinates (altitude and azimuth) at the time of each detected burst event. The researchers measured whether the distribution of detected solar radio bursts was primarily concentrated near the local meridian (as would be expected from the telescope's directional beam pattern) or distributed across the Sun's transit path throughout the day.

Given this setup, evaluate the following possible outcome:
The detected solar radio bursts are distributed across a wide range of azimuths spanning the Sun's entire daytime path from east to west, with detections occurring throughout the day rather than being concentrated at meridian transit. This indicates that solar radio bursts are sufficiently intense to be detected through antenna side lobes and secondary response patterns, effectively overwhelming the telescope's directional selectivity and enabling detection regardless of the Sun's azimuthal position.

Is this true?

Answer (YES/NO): YES